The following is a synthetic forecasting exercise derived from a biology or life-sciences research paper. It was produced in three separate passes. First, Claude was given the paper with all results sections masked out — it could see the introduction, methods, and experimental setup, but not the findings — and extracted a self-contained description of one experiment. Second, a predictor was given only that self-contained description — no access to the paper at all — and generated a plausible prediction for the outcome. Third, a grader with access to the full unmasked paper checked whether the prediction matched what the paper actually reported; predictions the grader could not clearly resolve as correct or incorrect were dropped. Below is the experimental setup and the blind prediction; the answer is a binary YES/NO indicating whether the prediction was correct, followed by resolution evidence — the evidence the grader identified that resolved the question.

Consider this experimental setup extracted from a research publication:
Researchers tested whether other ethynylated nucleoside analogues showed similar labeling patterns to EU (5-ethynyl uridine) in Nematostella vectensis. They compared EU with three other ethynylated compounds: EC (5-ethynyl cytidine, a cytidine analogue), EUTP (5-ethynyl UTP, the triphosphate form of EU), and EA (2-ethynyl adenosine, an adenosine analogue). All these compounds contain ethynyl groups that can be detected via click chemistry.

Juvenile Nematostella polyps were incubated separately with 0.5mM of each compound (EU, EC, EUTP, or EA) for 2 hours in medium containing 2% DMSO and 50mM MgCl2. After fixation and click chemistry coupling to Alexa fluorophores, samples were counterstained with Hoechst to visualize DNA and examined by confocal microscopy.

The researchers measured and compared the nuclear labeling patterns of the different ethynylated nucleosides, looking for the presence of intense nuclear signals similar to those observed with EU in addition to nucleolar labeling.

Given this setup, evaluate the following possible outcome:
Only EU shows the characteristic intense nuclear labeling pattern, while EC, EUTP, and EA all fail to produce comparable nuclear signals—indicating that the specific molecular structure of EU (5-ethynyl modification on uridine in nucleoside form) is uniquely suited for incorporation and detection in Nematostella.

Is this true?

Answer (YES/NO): NO